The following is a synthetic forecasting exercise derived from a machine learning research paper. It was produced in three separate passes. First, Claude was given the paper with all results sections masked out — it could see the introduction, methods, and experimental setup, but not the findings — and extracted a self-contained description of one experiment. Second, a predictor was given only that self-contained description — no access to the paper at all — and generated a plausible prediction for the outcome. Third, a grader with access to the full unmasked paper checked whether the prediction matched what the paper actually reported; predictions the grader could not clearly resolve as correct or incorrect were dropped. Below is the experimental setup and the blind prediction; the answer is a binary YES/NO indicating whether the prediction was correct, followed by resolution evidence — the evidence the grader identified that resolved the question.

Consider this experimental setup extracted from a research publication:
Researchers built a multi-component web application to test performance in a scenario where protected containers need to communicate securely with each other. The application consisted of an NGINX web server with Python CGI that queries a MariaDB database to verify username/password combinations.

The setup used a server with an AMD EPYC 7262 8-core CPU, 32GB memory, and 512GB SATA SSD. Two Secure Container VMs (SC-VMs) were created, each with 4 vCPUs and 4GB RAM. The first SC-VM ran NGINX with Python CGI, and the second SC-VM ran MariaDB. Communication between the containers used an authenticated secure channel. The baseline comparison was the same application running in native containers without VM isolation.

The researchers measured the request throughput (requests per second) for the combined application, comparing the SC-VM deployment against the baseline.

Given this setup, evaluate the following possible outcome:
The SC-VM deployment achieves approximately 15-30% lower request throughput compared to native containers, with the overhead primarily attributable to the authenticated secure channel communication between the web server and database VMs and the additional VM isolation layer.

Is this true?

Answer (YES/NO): NO